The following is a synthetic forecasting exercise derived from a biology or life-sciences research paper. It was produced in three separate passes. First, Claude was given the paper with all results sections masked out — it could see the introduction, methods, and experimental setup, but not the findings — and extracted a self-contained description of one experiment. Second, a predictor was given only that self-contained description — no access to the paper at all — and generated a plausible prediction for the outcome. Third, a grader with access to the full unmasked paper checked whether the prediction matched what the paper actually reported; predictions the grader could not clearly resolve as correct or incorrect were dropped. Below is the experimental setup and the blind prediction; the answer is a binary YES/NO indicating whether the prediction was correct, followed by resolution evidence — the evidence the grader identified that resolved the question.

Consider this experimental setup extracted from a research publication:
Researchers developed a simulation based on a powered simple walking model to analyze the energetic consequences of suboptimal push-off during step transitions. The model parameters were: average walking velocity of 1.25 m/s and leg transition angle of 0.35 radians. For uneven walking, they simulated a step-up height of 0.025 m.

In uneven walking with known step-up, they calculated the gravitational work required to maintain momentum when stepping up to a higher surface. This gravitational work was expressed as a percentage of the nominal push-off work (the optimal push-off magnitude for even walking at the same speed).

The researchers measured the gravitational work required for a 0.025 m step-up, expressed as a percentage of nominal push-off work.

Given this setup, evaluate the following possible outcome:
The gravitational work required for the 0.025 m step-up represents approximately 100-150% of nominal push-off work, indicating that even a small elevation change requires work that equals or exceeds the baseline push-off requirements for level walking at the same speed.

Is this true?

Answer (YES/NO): NO